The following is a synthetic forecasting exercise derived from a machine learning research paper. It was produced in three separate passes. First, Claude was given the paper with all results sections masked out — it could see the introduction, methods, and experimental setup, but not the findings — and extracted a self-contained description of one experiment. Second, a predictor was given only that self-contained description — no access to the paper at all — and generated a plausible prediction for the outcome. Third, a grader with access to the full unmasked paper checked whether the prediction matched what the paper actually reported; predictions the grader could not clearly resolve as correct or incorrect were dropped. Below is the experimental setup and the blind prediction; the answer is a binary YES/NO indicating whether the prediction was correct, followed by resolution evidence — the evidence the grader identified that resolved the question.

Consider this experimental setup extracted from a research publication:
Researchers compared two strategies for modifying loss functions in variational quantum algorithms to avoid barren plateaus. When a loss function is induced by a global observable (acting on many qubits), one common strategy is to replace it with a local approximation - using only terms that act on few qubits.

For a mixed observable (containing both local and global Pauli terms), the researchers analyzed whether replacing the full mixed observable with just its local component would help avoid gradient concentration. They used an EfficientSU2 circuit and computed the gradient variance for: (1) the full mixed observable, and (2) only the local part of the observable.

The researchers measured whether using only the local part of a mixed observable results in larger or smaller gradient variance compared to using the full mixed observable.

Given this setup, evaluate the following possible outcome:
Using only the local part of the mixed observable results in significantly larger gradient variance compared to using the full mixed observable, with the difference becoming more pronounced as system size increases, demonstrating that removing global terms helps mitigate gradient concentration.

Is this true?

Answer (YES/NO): NO